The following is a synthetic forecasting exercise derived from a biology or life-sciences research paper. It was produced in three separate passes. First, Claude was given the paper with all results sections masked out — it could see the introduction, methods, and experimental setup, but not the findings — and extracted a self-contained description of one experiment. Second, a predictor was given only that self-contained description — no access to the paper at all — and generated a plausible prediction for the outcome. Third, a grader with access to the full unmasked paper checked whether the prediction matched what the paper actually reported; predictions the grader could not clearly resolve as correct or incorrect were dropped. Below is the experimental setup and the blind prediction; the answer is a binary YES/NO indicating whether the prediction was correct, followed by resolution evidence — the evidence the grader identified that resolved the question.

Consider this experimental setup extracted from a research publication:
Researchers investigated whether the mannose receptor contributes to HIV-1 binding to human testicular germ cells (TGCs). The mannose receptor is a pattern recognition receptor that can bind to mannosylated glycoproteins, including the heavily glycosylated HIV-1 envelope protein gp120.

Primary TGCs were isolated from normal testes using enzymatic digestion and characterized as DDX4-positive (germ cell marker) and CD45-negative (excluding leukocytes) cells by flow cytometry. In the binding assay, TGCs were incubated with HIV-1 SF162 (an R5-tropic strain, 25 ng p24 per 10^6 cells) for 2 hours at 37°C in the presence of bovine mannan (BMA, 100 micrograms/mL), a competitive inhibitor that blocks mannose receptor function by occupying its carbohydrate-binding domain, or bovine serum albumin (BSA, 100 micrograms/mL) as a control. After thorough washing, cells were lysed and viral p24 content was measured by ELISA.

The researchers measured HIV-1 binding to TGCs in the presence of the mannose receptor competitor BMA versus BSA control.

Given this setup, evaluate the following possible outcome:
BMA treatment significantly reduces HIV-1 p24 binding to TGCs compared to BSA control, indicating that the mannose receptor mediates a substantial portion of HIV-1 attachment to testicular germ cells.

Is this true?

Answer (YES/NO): NO